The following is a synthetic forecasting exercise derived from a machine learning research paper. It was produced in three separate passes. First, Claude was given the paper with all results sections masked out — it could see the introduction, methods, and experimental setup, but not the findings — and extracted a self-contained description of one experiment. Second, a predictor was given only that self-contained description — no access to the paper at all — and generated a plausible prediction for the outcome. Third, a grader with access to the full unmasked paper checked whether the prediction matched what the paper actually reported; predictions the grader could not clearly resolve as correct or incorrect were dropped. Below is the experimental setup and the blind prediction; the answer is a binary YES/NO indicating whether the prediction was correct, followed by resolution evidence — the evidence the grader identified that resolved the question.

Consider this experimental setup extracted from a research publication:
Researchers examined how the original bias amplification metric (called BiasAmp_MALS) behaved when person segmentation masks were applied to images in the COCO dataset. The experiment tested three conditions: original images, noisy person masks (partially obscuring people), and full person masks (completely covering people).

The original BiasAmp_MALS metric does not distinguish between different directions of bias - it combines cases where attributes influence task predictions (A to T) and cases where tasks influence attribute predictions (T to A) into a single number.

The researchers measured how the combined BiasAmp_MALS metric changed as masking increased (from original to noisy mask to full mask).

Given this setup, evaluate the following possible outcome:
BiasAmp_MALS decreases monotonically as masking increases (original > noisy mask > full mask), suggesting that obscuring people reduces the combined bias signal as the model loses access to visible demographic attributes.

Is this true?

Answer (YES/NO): NO